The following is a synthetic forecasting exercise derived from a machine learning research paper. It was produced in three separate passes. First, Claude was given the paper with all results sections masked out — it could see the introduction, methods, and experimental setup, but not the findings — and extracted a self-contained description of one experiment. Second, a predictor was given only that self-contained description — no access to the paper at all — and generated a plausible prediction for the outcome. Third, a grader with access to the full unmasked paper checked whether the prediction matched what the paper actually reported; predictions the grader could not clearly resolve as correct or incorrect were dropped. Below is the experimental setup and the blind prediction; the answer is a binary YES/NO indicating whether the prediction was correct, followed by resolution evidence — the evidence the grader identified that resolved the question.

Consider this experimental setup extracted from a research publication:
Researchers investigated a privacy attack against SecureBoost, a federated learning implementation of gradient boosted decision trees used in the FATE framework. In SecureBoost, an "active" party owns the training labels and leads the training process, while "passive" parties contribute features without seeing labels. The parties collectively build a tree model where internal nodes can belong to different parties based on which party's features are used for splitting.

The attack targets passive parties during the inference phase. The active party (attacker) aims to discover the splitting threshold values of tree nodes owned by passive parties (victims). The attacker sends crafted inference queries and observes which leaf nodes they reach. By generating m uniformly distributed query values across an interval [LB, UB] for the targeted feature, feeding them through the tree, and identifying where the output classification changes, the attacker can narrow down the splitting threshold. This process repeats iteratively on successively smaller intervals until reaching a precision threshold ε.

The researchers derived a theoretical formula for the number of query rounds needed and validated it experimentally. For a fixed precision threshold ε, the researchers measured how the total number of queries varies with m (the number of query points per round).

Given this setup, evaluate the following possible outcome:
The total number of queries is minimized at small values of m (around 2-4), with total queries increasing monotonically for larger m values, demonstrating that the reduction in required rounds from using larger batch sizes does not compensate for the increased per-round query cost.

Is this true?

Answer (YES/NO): NO